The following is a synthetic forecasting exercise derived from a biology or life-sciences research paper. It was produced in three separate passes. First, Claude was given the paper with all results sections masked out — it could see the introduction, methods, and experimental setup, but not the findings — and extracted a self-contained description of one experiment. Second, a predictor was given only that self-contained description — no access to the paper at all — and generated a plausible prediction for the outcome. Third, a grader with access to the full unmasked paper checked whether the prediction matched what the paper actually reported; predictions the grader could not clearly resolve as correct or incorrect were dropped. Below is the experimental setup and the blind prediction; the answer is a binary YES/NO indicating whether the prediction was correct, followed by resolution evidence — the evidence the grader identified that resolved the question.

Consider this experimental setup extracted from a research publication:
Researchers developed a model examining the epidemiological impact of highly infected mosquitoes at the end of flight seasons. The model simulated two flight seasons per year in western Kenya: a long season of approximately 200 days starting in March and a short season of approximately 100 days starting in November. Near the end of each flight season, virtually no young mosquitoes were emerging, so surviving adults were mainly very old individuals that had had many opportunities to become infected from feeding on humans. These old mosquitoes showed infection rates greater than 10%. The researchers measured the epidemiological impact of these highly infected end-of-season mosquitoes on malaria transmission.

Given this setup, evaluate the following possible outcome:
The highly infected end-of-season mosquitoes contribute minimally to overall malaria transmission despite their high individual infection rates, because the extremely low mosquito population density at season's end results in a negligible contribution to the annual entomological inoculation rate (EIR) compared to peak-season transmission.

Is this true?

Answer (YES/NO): YES